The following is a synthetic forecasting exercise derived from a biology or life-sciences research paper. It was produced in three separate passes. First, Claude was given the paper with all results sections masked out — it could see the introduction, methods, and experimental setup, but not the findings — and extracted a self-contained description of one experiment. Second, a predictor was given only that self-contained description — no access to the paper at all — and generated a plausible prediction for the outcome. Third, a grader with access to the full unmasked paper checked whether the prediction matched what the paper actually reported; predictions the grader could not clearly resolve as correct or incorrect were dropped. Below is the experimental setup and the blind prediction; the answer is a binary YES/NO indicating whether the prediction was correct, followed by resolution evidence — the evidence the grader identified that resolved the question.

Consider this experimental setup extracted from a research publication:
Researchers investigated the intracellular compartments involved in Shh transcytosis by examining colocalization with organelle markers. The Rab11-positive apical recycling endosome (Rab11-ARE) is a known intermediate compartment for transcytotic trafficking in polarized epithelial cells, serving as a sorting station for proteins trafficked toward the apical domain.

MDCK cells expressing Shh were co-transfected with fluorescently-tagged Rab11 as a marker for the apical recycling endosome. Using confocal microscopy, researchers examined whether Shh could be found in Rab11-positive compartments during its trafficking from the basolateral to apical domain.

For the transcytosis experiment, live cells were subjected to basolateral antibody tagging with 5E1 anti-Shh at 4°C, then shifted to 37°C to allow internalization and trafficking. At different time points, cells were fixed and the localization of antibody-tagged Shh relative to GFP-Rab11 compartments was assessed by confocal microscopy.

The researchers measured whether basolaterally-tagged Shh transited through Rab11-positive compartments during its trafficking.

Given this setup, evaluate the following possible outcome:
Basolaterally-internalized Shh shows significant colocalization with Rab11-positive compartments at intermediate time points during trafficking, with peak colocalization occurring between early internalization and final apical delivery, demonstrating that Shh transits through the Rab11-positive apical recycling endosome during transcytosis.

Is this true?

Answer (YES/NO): YES